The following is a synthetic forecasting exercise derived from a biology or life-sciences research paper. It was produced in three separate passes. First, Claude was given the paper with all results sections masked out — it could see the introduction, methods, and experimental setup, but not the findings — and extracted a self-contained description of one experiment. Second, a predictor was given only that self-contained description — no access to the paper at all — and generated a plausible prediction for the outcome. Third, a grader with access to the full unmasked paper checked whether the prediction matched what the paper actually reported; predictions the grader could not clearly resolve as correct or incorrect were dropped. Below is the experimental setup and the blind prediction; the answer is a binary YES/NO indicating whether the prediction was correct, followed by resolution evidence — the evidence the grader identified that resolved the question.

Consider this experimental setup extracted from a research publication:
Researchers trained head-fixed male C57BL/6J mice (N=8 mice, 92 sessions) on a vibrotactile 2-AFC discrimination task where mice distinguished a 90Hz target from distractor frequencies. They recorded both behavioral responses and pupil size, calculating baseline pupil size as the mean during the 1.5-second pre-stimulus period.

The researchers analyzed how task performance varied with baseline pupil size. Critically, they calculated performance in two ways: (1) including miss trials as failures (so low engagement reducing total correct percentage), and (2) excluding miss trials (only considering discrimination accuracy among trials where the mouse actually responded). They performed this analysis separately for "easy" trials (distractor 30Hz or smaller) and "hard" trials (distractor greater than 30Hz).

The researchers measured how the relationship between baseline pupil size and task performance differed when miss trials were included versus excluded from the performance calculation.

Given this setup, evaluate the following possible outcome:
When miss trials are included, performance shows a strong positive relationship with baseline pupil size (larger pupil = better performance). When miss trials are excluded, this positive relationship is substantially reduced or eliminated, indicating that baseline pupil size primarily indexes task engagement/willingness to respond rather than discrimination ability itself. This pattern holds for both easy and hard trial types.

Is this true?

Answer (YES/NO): NO